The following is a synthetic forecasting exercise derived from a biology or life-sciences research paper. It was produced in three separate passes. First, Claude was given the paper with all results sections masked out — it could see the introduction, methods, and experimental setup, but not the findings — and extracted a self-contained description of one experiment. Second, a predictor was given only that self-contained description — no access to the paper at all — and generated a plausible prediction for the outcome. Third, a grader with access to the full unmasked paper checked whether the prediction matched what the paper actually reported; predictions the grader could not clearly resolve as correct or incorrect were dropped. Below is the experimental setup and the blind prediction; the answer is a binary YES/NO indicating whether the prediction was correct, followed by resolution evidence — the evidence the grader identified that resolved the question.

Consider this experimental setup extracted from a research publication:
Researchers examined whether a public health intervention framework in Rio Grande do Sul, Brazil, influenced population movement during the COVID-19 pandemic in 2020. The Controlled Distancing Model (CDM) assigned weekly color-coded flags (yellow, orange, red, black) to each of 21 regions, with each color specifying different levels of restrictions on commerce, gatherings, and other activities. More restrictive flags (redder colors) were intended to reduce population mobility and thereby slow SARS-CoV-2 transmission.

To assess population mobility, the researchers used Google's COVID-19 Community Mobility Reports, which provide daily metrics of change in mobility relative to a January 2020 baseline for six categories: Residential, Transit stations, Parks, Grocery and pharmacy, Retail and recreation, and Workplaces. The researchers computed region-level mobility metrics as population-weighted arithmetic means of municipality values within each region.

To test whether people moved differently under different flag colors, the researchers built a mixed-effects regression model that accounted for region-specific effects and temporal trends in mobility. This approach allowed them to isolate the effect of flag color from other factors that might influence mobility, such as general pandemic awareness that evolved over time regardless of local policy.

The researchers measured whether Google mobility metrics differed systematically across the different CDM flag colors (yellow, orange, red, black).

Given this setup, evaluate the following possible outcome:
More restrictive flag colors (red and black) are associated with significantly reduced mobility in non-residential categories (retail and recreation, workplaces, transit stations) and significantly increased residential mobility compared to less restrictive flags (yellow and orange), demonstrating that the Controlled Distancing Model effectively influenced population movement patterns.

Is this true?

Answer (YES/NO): NO